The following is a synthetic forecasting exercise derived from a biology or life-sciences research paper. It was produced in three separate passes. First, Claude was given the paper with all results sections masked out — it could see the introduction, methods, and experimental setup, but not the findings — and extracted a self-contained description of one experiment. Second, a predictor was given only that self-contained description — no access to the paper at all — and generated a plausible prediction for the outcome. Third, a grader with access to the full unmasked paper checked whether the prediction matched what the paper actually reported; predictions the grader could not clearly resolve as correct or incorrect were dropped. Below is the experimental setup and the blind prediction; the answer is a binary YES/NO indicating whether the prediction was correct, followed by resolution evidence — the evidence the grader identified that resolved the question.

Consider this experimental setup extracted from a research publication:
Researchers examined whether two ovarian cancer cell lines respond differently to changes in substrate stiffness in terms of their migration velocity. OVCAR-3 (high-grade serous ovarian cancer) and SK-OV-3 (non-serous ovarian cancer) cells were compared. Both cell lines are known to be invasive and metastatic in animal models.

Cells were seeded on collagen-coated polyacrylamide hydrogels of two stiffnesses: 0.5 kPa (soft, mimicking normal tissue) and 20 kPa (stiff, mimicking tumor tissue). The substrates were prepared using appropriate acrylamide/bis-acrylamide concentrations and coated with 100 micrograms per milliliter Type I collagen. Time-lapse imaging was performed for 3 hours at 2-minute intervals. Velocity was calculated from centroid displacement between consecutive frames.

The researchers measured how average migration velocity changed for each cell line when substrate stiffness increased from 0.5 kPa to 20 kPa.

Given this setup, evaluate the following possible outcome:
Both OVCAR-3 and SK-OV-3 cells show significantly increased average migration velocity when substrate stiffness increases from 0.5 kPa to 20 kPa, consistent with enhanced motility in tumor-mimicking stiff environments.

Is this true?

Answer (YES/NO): YES